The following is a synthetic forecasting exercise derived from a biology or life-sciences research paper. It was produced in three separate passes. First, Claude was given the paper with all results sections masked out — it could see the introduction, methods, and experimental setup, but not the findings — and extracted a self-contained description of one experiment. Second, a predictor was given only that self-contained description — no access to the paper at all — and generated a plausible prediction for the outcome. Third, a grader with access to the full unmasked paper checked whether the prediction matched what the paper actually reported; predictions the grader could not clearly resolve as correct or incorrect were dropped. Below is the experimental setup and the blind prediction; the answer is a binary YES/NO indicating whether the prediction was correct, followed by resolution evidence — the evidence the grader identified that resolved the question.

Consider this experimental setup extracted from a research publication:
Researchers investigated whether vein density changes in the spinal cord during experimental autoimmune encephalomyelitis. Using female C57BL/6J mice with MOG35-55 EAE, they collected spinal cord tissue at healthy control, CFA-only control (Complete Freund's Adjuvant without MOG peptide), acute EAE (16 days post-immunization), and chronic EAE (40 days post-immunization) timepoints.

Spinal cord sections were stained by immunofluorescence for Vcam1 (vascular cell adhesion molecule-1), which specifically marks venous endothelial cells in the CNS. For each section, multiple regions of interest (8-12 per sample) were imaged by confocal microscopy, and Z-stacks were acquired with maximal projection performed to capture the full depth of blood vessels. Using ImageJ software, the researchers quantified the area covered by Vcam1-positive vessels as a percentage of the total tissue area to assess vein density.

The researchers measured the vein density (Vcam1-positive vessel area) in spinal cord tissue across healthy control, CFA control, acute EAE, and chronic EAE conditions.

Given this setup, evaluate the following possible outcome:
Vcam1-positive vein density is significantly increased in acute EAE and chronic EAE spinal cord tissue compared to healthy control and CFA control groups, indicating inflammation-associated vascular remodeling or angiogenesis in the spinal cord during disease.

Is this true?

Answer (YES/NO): YES